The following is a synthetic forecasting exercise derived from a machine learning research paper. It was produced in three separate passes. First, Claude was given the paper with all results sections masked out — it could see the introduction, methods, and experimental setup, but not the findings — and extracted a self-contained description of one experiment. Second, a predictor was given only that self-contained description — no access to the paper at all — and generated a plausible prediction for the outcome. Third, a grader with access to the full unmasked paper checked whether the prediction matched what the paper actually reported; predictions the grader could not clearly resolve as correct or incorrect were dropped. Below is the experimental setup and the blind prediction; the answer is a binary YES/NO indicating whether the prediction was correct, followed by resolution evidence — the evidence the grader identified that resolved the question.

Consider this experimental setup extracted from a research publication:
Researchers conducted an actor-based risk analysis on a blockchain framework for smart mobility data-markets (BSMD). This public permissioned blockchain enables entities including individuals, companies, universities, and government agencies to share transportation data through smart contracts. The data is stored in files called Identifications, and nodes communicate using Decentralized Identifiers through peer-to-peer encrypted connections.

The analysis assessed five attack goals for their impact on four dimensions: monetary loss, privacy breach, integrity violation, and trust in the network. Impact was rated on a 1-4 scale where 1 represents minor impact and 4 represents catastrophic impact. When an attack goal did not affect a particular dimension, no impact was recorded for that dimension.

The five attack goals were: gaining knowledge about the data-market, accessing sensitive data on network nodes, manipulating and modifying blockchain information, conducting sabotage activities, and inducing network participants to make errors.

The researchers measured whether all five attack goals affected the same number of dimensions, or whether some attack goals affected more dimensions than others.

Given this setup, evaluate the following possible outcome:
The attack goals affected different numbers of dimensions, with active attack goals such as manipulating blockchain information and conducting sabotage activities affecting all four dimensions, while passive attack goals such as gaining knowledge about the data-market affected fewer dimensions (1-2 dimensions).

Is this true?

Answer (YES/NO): NO